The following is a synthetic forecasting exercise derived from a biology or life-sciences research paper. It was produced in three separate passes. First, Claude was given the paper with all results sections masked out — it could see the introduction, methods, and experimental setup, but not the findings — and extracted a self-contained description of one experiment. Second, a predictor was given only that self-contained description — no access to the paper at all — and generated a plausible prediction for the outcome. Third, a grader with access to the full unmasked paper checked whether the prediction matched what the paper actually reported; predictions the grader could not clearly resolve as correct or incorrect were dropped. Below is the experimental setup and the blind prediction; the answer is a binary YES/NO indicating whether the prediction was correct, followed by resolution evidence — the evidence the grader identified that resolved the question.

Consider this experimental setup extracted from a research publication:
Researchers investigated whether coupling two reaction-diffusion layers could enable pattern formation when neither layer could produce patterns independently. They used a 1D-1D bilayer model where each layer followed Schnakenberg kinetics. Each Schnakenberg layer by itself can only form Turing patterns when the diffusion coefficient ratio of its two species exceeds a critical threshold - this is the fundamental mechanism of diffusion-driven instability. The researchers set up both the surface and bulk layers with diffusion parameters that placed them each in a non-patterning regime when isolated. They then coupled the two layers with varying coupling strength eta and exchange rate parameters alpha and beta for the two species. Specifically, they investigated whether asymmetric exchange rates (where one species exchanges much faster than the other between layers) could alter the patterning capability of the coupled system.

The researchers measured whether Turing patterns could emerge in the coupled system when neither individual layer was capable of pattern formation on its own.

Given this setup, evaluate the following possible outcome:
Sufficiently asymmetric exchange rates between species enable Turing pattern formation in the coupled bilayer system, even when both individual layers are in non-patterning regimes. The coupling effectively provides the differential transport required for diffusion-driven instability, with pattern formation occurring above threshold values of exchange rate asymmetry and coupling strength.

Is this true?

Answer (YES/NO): YES